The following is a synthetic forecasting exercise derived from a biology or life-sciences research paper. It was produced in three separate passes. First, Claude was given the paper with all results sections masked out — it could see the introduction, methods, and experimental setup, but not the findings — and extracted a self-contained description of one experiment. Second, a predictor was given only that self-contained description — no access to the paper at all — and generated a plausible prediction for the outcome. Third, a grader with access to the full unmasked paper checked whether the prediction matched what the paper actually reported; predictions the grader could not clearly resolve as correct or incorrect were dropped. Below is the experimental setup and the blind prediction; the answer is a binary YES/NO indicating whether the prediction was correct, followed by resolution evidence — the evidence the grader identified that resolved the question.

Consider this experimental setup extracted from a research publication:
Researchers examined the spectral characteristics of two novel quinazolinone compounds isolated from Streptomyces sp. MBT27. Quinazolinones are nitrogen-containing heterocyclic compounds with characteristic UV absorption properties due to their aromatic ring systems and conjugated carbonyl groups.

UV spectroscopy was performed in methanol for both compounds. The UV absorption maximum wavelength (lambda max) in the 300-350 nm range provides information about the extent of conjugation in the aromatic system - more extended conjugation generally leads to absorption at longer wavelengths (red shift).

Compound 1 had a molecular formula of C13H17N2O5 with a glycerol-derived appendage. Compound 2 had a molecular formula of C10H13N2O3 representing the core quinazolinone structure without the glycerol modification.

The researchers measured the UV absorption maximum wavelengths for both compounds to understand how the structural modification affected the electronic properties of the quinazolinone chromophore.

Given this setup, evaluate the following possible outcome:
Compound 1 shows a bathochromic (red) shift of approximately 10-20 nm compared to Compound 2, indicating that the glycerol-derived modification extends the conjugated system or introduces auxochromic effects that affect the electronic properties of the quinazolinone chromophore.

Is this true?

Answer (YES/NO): NO